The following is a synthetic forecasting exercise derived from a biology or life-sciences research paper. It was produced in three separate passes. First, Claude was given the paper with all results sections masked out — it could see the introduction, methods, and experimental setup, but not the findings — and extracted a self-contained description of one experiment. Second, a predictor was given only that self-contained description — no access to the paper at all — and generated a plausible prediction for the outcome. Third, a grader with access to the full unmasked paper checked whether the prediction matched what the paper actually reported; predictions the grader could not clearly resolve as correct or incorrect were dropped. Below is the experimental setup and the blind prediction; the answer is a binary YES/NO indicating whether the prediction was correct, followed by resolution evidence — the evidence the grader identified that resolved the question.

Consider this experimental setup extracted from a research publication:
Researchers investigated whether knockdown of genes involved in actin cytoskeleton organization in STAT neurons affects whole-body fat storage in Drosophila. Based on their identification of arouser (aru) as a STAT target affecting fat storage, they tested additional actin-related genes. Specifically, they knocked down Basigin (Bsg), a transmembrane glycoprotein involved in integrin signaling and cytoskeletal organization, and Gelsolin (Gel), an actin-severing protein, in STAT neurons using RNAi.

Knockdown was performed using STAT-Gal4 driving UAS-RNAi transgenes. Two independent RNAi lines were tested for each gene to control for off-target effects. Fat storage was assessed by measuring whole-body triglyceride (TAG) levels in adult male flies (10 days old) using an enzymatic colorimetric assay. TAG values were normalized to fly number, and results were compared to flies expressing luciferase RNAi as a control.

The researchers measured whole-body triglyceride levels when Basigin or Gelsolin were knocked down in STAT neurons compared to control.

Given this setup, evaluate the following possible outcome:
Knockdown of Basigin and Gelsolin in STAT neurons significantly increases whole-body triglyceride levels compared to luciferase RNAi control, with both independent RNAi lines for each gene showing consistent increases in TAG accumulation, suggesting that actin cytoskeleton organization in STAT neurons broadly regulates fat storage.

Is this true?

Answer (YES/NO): NO